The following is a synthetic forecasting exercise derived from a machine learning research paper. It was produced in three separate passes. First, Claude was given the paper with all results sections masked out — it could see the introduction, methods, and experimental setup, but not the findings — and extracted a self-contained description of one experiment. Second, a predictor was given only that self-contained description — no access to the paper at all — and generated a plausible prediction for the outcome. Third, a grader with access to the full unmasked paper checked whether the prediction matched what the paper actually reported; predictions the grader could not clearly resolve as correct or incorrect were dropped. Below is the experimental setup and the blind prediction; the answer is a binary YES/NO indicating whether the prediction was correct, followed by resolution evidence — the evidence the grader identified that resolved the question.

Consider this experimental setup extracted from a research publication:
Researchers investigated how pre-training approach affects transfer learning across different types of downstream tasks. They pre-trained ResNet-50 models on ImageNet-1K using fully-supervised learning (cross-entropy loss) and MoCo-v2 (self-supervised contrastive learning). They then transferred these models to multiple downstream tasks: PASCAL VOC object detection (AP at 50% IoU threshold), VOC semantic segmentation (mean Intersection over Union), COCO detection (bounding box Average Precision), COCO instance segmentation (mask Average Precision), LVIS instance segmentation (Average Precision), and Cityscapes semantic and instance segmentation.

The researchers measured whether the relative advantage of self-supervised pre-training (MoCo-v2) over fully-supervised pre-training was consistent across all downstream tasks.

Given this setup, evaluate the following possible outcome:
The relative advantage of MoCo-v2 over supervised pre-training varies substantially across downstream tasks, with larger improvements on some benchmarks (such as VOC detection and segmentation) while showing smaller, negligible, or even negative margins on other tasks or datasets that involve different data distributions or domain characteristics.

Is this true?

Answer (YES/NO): NO